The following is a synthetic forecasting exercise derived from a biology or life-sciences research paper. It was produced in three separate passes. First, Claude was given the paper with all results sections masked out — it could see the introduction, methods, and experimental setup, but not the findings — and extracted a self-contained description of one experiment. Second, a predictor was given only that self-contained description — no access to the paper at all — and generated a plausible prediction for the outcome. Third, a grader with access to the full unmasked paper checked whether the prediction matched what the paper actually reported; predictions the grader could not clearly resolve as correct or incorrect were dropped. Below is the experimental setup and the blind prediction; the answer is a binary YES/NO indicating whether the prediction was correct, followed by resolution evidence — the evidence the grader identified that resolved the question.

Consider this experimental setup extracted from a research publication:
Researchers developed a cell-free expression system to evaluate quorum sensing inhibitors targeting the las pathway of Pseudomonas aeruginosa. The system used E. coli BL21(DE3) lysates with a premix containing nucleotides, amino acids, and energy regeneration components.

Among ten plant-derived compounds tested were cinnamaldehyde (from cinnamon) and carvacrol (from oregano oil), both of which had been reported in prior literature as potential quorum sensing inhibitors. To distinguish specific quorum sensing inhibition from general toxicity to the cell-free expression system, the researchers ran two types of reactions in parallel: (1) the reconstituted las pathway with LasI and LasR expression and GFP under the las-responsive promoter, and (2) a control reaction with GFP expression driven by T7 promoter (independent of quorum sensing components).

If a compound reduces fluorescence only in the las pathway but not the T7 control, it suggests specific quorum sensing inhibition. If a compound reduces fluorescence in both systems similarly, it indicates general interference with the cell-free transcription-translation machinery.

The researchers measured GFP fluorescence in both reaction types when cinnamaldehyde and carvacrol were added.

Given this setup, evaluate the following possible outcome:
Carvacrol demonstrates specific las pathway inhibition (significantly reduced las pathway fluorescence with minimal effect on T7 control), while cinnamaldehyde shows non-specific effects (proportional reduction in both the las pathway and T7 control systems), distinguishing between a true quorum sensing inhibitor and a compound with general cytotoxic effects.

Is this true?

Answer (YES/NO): NO